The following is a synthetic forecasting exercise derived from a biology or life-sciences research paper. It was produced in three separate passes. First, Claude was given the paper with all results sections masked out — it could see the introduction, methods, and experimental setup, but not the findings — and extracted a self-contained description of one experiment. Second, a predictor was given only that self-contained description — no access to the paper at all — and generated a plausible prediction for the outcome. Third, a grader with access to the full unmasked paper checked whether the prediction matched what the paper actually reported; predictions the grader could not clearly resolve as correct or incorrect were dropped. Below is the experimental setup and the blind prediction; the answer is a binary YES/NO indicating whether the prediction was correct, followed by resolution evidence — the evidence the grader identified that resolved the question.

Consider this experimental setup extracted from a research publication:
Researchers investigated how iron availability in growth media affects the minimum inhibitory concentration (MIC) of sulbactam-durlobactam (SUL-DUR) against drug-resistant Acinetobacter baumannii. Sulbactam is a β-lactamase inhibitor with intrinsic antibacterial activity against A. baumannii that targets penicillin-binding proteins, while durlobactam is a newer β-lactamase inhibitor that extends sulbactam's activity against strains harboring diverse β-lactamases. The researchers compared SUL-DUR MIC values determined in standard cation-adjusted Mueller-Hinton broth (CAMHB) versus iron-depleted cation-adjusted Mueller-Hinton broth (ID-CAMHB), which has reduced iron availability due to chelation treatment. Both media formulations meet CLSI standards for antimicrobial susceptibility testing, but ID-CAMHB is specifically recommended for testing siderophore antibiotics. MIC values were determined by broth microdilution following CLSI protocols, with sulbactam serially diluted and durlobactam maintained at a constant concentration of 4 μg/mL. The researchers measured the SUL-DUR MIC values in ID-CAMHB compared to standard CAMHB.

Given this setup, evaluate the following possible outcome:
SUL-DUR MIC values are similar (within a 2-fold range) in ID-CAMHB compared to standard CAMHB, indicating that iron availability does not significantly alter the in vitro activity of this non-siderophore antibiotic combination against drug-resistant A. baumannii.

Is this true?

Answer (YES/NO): NO